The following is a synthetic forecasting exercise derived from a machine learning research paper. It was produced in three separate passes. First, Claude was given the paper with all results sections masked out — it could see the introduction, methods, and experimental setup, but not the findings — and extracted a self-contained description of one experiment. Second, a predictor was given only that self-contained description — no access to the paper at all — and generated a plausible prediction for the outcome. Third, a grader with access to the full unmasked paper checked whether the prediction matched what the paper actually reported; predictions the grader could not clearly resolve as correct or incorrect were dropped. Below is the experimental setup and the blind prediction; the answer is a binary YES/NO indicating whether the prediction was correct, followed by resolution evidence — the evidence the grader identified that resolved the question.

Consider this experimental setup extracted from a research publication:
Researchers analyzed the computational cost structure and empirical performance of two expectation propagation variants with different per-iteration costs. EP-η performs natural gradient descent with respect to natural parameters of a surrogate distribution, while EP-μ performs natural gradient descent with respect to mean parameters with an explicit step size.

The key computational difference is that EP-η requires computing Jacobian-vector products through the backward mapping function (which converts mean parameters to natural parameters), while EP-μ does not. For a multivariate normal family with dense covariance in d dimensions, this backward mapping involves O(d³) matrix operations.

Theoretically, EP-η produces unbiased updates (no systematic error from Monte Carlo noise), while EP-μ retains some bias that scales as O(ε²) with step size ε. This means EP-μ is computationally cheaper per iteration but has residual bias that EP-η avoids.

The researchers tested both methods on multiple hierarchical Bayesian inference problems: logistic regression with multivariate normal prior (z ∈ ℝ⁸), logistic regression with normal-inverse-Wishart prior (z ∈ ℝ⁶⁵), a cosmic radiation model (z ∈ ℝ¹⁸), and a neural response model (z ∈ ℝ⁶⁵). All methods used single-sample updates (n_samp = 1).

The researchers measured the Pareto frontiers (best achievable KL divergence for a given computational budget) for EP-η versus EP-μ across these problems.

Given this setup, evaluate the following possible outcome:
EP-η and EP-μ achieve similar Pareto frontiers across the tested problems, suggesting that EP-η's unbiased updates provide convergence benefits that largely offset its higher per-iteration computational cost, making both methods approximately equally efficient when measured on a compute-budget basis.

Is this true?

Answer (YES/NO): YES